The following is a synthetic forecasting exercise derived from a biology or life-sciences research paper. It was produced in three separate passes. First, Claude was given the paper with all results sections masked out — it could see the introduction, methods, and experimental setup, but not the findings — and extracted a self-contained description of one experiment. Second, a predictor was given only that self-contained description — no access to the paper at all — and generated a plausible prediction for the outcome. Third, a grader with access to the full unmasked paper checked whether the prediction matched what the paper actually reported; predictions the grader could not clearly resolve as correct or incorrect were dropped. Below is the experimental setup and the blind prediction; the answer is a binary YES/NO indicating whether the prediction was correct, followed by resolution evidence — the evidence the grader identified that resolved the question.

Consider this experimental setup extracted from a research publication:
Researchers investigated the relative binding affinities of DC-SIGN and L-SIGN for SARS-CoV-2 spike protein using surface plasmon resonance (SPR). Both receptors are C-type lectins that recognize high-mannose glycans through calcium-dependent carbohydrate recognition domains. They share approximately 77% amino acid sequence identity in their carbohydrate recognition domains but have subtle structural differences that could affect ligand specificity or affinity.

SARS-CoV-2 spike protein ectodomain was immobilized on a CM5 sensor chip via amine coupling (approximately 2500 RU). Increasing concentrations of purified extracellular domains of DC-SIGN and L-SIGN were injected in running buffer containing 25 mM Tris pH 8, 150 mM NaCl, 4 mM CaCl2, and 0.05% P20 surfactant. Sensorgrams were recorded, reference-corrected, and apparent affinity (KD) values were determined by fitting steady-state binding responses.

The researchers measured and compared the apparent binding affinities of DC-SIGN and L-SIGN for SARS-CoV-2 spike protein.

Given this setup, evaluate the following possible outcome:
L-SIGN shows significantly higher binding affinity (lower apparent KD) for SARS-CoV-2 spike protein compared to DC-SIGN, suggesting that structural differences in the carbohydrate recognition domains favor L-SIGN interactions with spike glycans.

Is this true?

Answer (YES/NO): NO